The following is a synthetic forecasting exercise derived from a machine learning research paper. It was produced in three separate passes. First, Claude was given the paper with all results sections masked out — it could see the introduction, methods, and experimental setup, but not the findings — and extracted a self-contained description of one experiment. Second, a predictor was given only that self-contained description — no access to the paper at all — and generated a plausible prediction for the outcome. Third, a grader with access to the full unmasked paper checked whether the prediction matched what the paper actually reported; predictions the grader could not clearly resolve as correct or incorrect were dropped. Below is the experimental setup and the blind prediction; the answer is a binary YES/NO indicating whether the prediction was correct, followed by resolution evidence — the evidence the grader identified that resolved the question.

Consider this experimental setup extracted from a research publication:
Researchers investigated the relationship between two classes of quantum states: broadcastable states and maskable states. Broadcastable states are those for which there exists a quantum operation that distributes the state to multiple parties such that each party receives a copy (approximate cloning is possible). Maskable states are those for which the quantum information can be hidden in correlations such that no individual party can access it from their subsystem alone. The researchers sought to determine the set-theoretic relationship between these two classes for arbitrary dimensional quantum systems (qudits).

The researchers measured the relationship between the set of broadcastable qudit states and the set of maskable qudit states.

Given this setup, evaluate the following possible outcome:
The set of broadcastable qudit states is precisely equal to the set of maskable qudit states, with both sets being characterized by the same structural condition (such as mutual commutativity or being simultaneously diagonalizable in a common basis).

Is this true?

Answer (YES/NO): NO